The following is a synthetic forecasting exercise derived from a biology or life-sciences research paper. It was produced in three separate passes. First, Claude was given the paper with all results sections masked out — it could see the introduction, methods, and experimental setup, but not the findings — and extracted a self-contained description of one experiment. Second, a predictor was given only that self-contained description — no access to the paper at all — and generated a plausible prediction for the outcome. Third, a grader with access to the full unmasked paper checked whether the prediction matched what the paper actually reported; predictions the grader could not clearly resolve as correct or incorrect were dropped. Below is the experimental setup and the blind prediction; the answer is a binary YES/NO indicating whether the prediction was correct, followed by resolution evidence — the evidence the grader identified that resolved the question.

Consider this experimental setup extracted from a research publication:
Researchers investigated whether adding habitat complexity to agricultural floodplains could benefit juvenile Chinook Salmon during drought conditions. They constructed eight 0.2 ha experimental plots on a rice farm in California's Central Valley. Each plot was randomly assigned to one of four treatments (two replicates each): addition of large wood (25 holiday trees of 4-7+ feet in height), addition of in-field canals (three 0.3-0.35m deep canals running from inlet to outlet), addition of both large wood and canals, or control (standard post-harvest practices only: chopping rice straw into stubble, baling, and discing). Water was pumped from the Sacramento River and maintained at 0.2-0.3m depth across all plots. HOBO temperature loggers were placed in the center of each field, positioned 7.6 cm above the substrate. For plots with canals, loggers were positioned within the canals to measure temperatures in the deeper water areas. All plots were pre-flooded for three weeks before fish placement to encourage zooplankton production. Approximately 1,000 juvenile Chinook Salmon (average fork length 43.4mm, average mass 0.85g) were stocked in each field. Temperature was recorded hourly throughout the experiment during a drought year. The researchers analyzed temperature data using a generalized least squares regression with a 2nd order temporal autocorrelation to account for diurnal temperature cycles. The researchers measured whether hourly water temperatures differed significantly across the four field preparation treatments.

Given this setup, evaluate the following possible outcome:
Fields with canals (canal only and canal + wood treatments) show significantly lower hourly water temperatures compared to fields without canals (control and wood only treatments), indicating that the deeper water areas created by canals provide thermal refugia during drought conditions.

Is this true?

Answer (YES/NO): NO